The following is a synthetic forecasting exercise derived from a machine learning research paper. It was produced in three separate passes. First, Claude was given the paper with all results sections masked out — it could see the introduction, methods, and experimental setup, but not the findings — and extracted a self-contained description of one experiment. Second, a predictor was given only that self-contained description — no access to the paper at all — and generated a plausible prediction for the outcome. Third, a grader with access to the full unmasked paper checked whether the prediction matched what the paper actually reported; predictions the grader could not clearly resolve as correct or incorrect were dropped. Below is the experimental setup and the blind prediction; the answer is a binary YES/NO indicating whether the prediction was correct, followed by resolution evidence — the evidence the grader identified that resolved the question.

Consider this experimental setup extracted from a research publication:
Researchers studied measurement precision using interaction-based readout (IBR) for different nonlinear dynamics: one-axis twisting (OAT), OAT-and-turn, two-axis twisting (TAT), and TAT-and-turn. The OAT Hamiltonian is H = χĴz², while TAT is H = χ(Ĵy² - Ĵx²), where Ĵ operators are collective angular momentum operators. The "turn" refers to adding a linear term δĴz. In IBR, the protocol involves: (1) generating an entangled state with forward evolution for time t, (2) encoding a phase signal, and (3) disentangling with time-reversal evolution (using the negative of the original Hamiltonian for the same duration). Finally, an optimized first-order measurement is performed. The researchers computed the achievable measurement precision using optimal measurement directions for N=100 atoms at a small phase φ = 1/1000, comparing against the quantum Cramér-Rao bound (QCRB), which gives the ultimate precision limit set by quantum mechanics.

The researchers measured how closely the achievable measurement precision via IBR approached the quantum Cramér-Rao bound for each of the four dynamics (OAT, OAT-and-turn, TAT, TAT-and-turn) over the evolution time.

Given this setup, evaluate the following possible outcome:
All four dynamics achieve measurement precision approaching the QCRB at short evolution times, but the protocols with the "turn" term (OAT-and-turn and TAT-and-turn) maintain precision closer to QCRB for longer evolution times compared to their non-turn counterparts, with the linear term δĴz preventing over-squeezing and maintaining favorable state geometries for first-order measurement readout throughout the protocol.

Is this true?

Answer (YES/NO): NO